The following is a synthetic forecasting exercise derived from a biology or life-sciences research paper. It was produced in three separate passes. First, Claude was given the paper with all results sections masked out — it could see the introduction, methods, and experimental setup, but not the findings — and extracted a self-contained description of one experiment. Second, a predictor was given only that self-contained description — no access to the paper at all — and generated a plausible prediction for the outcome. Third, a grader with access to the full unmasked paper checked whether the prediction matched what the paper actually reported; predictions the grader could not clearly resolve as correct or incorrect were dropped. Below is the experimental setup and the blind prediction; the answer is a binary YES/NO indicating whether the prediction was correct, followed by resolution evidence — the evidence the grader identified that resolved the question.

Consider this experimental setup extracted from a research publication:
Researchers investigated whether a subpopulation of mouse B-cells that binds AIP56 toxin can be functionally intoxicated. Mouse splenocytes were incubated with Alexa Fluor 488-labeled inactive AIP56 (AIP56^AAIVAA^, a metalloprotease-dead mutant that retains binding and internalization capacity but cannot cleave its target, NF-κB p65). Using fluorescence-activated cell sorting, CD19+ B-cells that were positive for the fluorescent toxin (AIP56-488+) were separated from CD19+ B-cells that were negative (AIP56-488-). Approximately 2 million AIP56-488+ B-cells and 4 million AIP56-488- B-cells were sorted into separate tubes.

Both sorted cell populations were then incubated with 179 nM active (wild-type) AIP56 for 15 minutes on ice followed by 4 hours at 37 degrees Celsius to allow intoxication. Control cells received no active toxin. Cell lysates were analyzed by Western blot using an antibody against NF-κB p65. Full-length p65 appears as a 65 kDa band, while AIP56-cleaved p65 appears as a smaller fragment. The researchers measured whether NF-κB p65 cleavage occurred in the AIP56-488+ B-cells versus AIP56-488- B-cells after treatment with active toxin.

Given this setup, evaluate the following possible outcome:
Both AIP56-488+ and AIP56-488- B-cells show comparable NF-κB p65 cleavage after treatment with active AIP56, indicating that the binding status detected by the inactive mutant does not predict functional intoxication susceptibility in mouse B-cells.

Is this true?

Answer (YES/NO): NO